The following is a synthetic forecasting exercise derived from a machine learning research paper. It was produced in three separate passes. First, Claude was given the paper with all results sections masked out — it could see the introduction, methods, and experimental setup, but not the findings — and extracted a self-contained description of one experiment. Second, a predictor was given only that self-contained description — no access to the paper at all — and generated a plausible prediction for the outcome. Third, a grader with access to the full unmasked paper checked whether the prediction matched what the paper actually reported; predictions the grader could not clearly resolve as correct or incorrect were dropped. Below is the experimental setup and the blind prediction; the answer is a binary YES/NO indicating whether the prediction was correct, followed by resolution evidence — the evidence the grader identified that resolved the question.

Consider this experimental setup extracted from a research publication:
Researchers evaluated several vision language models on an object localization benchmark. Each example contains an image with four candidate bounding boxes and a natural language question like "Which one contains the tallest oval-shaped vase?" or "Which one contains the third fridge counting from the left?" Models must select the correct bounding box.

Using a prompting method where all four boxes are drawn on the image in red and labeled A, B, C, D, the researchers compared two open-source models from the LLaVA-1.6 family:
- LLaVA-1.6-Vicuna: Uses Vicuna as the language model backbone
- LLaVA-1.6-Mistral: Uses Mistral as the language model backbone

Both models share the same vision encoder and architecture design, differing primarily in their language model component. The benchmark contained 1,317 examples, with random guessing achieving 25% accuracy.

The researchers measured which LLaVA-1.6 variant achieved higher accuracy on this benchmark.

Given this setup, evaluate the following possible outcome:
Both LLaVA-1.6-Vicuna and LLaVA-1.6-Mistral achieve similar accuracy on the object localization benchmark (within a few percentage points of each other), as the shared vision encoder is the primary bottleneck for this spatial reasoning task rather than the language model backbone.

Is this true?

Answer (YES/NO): NO